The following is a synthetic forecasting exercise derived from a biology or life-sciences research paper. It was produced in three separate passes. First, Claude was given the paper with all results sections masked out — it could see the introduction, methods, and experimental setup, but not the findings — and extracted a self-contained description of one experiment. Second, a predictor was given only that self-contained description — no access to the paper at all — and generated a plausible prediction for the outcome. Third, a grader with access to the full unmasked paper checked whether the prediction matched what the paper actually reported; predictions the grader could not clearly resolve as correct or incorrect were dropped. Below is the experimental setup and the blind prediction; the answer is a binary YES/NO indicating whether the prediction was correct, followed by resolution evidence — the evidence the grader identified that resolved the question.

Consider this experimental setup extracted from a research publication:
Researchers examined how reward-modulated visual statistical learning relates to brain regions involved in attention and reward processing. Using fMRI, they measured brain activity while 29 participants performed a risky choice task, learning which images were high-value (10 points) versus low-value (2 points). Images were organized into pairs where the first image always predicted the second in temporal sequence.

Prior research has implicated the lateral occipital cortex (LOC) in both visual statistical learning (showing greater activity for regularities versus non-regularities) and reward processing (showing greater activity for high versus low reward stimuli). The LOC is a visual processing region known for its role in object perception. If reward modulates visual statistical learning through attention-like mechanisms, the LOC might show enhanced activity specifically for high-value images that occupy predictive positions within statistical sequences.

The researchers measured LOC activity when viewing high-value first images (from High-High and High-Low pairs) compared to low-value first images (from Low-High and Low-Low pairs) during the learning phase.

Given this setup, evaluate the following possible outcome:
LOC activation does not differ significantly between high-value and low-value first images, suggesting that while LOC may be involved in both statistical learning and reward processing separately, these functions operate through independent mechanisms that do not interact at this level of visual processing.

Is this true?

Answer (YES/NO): NO